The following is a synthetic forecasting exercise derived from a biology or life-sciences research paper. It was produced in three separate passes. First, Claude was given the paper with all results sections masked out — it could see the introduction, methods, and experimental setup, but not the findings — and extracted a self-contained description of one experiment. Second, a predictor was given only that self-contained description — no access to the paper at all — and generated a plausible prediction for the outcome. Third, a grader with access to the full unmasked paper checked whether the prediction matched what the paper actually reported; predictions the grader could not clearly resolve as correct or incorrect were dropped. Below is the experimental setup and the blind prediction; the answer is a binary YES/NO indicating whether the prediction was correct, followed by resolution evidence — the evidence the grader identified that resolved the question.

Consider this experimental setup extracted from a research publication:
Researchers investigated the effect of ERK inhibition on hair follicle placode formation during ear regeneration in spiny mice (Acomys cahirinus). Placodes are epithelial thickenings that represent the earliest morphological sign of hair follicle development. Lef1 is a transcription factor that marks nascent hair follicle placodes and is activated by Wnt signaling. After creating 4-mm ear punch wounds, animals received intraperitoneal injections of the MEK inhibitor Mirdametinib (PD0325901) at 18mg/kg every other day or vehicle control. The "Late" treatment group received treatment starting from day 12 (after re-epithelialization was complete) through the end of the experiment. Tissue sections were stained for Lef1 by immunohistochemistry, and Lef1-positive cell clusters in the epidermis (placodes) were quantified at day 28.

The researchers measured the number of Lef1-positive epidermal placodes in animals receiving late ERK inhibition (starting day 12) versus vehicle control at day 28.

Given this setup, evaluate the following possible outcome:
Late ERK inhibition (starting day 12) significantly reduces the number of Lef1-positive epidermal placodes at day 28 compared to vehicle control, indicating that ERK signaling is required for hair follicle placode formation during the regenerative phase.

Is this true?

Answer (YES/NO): YES